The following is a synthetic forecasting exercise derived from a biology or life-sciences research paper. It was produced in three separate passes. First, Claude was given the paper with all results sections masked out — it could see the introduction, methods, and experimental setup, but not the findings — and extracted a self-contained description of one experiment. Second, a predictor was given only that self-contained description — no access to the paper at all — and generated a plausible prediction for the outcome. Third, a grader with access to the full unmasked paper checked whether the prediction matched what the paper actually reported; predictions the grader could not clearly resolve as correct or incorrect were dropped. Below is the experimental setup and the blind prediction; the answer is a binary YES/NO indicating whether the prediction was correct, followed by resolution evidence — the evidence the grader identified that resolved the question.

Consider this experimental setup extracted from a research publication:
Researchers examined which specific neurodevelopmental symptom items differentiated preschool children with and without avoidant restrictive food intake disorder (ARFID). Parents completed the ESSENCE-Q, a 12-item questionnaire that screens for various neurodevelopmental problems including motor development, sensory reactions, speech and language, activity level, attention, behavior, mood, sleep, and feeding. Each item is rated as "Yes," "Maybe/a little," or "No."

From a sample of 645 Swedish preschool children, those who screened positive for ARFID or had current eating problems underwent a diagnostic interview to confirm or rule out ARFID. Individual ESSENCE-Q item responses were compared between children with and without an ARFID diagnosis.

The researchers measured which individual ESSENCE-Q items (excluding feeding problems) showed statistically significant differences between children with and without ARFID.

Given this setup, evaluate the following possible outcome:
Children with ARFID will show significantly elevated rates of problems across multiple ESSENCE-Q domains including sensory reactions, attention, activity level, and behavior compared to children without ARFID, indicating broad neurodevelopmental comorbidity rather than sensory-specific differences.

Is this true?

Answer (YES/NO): NO